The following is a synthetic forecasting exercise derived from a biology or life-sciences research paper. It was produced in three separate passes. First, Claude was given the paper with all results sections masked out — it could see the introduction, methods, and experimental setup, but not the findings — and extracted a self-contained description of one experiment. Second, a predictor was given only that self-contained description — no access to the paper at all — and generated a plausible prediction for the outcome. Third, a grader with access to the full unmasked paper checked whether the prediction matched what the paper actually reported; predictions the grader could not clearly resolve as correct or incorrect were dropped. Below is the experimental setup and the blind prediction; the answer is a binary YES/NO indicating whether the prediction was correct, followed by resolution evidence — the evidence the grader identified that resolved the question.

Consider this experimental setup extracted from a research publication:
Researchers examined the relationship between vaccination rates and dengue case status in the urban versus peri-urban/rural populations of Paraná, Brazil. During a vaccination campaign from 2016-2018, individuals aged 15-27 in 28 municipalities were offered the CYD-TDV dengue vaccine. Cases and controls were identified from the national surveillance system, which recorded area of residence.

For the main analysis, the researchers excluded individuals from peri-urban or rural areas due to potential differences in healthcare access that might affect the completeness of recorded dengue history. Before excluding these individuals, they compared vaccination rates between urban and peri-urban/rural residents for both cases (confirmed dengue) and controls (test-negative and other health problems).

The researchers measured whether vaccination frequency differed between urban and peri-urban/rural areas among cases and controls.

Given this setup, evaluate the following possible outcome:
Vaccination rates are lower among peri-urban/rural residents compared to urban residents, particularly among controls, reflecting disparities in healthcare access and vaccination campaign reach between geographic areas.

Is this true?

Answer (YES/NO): NO